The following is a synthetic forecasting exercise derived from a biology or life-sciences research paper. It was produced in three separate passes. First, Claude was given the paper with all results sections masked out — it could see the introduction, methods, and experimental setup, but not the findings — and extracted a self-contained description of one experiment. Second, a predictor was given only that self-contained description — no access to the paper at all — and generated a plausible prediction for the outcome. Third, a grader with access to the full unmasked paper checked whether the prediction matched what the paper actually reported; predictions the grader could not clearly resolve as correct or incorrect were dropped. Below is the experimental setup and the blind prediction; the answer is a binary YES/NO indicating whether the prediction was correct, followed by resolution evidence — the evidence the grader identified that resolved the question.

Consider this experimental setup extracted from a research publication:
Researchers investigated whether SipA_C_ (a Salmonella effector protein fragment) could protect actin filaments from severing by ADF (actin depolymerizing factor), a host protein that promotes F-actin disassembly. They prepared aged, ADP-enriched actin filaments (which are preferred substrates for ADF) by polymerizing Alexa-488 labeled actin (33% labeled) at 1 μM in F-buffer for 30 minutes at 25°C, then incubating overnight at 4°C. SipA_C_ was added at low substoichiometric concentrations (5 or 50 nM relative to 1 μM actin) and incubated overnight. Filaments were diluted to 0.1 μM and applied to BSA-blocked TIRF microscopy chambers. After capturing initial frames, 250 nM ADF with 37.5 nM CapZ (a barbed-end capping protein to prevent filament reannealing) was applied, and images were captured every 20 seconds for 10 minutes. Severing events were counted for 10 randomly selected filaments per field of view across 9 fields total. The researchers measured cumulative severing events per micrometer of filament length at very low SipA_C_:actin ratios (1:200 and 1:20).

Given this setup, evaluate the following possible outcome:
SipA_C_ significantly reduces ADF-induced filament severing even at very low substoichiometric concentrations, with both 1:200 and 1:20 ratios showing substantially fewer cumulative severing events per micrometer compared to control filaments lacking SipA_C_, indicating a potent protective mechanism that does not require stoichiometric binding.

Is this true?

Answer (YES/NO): NO